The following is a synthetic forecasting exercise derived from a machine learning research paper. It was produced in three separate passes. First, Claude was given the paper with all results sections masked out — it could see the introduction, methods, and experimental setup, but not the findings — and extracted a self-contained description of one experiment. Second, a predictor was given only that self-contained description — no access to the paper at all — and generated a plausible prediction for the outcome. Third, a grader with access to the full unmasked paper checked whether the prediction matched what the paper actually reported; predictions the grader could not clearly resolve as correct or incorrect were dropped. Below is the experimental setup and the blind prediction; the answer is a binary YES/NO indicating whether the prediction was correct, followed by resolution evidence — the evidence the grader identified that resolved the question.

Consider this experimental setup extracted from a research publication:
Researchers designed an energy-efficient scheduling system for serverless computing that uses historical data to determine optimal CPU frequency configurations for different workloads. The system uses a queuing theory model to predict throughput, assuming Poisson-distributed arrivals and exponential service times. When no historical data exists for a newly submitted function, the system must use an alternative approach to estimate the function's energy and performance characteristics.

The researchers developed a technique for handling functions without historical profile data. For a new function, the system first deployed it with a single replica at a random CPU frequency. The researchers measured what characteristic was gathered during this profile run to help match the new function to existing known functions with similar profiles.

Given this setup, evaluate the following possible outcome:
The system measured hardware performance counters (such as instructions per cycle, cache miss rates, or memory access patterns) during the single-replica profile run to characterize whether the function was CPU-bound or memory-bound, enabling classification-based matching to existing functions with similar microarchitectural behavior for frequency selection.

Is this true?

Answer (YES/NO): NO